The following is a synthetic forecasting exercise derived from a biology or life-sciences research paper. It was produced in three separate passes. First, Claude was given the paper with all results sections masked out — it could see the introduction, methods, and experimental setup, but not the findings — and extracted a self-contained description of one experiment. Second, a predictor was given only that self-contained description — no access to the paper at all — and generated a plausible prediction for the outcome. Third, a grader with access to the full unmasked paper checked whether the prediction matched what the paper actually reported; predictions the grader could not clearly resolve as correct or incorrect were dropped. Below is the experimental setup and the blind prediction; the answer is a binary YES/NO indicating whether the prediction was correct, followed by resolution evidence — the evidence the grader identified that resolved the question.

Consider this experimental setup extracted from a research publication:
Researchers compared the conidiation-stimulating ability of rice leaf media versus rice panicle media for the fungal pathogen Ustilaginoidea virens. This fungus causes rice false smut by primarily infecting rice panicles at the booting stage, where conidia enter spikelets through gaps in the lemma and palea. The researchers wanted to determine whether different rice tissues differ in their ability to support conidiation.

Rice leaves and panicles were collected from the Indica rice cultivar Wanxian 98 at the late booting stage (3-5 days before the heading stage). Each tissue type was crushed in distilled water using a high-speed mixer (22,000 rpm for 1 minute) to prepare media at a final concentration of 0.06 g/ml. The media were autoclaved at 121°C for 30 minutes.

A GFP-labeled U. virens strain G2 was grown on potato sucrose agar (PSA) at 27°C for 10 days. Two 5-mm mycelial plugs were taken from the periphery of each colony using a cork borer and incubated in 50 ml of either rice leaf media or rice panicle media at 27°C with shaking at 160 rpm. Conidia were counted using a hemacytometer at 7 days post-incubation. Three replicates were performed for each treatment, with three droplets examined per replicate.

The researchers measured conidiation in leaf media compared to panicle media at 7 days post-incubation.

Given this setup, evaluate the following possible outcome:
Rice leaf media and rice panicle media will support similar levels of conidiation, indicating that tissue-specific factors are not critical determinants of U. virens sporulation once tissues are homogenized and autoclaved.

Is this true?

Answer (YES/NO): YES